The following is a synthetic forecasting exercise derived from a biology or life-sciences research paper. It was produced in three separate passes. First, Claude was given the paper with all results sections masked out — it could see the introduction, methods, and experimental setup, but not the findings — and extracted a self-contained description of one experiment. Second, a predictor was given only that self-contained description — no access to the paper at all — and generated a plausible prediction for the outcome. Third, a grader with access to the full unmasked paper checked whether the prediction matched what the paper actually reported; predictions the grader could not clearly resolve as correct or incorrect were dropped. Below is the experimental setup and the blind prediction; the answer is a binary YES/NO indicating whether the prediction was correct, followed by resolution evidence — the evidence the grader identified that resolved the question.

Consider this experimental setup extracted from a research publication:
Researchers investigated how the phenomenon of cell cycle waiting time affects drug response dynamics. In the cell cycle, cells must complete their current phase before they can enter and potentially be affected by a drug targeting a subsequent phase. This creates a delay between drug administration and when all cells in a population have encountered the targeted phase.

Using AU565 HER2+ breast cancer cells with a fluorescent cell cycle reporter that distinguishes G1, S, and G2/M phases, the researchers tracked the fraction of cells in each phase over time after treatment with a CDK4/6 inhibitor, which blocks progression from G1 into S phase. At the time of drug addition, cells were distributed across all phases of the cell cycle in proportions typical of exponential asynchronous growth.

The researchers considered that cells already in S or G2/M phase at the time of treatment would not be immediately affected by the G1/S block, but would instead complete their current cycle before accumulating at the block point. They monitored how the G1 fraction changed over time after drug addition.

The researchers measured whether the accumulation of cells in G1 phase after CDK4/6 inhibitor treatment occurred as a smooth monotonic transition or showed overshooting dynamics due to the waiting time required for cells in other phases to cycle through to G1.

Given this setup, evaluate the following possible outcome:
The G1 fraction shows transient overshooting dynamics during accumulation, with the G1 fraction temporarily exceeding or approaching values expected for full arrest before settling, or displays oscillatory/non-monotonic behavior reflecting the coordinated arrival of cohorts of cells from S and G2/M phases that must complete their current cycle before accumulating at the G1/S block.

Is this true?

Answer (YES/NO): YES